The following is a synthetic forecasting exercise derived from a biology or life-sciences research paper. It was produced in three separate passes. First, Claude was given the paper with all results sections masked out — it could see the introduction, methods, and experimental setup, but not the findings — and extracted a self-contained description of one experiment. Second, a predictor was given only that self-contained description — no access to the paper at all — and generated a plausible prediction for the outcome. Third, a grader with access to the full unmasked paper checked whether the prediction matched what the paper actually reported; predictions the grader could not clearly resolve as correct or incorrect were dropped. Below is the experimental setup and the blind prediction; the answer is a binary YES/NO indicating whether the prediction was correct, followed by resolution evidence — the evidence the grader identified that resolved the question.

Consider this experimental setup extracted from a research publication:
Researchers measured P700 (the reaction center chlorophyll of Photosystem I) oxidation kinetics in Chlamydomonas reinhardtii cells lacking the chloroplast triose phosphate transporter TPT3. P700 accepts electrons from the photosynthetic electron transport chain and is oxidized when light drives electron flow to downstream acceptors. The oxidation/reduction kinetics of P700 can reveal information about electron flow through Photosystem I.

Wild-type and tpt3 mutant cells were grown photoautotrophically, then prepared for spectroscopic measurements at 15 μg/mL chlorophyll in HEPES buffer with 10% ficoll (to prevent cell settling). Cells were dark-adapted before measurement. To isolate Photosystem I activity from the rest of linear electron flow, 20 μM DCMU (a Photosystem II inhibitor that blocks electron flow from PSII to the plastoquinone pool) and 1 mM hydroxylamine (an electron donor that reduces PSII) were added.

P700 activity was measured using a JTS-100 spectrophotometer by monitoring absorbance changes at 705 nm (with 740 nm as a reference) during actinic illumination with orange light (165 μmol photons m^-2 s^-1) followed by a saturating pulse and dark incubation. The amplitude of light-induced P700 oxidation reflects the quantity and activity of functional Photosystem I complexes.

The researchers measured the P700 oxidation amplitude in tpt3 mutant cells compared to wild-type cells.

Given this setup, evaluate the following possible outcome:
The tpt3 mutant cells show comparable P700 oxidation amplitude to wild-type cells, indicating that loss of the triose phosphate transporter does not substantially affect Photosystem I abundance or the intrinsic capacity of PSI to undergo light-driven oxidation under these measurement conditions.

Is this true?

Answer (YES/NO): NO